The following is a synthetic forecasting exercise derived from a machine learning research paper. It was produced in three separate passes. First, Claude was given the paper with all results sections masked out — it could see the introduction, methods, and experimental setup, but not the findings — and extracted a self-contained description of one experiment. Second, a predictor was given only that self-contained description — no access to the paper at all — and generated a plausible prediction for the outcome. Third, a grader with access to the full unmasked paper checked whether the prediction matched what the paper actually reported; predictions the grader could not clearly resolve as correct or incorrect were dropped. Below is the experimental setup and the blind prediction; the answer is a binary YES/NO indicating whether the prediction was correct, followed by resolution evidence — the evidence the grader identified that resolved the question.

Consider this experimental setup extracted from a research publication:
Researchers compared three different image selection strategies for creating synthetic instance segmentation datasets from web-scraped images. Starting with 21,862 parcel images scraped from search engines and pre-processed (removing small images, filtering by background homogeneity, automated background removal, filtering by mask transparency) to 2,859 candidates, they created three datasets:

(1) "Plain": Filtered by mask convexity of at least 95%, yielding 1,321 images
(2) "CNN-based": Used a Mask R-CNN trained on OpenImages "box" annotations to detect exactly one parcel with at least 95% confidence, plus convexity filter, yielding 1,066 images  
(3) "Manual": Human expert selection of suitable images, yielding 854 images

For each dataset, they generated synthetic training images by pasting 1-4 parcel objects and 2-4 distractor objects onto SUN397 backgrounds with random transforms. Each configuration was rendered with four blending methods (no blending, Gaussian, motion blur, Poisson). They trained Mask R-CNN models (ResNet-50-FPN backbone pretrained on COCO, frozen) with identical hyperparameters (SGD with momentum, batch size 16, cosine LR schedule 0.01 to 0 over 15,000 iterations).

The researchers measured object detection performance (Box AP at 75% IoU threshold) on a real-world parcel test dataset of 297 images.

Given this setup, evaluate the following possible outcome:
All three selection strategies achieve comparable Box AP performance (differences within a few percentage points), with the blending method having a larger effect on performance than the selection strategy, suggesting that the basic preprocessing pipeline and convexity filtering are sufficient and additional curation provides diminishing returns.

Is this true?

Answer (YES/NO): NO